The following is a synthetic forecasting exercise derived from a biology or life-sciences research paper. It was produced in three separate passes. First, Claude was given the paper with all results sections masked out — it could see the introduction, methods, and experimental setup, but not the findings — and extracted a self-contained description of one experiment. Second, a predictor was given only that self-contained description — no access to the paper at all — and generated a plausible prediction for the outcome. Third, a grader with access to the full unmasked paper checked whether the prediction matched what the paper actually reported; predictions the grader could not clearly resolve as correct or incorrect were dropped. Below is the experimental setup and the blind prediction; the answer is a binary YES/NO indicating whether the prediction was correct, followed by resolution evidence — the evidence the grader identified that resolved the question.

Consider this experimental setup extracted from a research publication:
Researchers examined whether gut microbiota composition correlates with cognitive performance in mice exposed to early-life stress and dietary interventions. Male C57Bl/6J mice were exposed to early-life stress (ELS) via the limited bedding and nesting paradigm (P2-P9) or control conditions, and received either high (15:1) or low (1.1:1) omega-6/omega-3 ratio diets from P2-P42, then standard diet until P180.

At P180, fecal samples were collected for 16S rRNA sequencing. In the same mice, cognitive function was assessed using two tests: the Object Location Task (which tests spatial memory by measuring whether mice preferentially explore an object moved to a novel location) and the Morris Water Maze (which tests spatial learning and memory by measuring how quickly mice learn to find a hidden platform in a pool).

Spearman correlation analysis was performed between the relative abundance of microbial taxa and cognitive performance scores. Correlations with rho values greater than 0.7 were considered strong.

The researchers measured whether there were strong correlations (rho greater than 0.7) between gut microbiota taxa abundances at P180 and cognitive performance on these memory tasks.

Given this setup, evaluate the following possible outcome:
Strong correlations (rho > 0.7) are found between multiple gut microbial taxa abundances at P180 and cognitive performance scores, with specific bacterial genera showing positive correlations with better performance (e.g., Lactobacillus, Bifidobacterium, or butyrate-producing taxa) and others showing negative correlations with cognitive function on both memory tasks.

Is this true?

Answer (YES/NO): NO